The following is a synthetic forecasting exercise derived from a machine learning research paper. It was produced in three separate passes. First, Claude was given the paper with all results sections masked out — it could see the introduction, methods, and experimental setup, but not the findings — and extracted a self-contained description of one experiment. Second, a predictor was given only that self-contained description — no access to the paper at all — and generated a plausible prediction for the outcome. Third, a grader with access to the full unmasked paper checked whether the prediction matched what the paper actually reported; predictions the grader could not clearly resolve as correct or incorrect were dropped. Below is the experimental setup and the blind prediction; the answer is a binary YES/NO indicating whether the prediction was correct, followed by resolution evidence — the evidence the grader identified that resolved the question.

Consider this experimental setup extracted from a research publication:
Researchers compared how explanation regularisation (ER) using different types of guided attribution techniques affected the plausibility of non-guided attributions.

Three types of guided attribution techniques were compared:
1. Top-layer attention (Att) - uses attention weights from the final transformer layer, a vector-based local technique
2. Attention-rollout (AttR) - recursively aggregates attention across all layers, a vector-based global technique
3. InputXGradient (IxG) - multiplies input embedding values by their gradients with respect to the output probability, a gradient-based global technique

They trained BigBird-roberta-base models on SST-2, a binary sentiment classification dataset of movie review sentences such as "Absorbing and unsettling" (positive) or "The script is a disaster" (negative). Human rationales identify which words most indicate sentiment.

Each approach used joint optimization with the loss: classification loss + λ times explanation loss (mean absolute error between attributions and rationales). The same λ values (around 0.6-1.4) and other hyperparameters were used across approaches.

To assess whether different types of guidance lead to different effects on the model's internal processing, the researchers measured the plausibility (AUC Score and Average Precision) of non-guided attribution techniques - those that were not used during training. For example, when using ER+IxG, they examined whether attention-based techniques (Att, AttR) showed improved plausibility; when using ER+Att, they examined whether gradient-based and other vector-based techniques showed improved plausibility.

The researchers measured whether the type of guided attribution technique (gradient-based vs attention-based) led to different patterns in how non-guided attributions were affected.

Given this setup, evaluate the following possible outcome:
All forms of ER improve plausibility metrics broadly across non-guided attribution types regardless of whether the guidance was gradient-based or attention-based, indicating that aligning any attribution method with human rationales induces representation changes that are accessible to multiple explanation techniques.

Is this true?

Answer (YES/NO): NO